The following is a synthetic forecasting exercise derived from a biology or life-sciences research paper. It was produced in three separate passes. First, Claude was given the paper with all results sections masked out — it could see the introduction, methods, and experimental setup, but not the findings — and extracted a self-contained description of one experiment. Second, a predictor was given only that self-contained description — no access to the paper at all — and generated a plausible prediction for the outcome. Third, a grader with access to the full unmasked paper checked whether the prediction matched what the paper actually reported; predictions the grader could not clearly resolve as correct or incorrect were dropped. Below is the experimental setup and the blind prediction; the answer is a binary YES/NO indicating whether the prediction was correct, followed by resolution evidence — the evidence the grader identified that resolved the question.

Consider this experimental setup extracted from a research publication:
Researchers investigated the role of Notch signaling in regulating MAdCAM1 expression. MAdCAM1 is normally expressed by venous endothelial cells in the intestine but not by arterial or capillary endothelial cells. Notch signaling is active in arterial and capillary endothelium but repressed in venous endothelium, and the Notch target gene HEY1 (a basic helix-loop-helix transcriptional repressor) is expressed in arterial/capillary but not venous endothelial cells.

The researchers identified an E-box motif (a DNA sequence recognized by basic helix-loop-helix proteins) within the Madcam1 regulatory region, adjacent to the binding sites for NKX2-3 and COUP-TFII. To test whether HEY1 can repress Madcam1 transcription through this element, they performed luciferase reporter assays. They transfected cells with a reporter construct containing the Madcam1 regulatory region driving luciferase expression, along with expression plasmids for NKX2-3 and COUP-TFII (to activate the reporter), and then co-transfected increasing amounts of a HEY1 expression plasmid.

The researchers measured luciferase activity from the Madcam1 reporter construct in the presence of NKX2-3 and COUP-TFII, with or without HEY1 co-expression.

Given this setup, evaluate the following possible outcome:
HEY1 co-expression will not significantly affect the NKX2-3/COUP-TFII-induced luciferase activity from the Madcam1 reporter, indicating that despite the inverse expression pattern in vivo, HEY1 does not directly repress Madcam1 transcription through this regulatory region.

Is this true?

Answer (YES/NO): NO